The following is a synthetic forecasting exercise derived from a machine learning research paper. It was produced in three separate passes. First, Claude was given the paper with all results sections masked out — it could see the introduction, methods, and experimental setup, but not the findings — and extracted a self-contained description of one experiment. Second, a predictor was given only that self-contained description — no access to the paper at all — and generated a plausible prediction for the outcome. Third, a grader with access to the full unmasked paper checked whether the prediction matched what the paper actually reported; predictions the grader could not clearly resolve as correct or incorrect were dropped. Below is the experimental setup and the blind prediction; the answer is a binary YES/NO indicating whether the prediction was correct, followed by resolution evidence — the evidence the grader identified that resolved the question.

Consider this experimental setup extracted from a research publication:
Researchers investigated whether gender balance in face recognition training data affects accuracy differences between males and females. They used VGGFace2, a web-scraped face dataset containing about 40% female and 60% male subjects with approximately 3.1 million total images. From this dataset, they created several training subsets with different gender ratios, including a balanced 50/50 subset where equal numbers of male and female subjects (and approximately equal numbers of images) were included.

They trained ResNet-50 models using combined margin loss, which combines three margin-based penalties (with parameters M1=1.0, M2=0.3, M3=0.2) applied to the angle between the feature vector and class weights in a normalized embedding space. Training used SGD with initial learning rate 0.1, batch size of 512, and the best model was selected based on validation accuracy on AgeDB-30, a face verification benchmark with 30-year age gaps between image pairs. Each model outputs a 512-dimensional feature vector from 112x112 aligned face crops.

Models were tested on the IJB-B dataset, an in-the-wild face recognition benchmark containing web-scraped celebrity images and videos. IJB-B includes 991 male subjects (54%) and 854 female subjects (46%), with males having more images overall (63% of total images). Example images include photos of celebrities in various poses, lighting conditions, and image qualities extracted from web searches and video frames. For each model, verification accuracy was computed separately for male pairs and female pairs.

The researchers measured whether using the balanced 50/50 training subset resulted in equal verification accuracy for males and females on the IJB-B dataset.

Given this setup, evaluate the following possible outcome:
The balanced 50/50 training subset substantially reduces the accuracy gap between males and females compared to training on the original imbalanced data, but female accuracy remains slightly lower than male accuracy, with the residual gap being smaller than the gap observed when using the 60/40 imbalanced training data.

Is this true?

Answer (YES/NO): NO